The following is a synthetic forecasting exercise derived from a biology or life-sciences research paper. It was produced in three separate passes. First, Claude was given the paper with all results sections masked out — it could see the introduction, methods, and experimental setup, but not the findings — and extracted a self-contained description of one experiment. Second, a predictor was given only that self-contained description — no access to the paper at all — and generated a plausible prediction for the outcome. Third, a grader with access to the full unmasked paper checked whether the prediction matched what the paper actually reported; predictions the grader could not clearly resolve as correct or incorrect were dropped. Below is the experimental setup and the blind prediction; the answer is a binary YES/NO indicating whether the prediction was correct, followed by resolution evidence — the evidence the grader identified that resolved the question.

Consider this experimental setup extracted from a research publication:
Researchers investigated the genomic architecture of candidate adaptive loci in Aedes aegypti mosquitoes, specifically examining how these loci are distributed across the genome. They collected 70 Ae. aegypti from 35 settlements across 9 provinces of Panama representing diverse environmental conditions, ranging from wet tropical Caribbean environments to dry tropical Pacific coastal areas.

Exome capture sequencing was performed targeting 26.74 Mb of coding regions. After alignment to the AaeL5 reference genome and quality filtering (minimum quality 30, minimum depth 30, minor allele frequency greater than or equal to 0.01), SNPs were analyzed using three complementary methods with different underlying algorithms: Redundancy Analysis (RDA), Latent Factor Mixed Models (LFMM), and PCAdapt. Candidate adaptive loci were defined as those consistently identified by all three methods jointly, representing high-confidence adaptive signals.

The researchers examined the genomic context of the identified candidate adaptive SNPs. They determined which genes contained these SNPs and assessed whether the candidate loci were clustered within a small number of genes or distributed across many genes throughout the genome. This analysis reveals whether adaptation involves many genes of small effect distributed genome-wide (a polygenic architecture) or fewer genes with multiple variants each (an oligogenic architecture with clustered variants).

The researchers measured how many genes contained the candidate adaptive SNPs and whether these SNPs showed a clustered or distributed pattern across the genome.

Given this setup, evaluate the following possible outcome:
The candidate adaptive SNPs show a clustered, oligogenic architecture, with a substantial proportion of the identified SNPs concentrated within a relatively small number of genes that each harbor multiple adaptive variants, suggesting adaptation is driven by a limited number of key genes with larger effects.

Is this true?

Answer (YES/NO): YES